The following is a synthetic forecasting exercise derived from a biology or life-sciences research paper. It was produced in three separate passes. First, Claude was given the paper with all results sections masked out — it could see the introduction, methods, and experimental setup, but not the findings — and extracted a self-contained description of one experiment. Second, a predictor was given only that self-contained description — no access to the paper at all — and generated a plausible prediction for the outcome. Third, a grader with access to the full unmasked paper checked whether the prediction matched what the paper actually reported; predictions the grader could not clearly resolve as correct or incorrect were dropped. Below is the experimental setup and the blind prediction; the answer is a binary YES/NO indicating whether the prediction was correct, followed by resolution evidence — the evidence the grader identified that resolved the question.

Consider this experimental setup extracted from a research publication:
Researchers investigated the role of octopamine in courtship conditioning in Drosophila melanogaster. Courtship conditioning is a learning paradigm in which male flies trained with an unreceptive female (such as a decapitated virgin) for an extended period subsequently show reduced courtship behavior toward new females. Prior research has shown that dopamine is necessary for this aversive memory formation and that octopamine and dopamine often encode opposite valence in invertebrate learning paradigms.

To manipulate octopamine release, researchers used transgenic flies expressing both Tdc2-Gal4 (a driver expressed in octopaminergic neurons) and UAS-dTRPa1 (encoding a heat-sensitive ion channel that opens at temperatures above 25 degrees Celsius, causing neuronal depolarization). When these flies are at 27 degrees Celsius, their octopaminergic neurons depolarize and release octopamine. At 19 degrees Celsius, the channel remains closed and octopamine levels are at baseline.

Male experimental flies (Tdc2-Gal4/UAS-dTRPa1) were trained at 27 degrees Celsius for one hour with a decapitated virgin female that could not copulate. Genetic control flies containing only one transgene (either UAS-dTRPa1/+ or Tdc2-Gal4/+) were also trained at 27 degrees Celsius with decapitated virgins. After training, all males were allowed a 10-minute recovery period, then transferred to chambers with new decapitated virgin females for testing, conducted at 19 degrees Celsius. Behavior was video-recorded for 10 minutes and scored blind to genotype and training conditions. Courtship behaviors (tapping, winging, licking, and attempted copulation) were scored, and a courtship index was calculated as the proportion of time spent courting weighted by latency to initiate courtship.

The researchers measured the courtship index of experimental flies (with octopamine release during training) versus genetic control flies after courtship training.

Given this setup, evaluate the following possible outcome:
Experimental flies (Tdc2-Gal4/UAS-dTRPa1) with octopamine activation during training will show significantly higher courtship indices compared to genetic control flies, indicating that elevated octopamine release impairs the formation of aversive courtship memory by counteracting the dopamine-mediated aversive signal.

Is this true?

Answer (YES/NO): YES